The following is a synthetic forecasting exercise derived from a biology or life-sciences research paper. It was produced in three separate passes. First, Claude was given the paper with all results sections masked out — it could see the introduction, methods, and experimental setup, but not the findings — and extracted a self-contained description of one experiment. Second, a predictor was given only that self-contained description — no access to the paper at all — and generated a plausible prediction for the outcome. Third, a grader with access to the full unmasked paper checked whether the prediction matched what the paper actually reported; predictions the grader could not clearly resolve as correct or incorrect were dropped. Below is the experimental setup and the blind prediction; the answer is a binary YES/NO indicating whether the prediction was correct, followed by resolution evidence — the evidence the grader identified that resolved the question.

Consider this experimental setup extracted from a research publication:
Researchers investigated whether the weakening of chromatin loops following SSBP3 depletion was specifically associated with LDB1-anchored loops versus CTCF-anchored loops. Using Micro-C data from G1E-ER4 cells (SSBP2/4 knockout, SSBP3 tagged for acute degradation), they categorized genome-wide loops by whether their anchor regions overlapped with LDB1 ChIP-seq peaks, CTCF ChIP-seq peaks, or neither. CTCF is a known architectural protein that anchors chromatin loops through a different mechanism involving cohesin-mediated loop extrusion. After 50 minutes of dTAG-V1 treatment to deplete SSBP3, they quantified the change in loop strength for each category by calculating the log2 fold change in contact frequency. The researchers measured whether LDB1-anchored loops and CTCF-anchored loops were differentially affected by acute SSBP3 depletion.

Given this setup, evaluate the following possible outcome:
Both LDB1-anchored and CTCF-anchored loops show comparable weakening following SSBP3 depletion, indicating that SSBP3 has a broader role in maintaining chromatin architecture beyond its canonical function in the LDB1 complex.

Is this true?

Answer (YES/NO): NO